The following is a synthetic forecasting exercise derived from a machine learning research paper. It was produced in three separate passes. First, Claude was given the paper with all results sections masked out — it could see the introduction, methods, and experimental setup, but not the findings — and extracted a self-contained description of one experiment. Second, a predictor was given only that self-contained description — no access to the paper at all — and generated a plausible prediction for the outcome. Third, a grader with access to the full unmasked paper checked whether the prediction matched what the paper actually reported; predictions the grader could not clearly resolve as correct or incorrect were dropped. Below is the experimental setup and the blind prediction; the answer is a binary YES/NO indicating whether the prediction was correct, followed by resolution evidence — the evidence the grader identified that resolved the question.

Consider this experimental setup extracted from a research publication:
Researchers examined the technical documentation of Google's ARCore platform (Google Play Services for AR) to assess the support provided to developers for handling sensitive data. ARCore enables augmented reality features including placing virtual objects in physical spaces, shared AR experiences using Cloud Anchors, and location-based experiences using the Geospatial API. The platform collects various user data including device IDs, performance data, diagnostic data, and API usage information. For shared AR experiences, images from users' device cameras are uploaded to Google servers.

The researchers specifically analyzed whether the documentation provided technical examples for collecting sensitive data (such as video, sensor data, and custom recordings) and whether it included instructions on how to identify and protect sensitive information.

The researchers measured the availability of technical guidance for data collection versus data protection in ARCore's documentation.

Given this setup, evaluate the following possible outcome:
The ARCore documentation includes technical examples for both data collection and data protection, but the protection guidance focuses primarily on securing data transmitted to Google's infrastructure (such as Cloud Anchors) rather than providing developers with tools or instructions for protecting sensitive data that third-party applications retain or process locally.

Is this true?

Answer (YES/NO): NO